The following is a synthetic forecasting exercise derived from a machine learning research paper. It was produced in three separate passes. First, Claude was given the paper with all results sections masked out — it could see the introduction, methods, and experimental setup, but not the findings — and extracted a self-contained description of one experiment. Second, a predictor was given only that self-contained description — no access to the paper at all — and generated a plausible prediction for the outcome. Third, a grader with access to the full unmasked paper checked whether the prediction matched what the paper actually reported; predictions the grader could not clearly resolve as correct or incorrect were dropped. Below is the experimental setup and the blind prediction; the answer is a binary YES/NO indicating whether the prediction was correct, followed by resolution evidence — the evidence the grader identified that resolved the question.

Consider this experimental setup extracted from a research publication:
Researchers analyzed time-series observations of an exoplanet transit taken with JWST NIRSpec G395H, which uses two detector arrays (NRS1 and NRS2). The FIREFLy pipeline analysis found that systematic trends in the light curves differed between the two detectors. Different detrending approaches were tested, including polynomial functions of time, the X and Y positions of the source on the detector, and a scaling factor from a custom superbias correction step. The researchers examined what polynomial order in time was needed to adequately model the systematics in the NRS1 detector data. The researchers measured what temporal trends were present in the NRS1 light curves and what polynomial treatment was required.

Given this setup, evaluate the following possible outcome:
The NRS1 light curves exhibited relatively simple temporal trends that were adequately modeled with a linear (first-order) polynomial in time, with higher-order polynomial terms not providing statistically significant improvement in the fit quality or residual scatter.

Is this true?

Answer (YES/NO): NO